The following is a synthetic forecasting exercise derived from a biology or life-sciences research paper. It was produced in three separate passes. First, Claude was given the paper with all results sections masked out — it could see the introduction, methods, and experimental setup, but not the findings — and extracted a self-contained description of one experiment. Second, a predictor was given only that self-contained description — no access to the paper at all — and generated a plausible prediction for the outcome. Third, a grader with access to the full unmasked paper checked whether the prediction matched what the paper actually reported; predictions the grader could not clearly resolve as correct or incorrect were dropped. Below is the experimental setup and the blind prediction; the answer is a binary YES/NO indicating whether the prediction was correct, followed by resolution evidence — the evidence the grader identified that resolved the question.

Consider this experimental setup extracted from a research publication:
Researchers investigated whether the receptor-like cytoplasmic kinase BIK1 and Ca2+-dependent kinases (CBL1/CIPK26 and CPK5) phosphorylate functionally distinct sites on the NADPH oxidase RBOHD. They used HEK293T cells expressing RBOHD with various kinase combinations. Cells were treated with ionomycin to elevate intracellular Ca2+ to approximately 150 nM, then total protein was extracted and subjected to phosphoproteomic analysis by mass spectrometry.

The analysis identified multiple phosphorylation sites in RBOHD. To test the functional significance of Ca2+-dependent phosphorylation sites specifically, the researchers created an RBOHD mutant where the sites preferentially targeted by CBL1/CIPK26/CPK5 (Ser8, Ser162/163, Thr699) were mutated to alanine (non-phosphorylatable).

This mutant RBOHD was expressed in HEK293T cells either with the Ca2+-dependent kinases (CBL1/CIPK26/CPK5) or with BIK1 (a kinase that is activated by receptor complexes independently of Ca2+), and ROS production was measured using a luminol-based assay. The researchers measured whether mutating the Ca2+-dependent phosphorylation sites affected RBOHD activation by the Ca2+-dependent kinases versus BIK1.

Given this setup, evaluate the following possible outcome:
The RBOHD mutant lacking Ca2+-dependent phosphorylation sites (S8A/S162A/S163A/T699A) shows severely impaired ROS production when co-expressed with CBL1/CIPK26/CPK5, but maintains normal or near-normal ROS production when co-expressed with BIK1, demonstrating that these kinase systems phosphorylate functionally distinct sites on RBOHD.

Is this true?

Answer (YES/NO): YES